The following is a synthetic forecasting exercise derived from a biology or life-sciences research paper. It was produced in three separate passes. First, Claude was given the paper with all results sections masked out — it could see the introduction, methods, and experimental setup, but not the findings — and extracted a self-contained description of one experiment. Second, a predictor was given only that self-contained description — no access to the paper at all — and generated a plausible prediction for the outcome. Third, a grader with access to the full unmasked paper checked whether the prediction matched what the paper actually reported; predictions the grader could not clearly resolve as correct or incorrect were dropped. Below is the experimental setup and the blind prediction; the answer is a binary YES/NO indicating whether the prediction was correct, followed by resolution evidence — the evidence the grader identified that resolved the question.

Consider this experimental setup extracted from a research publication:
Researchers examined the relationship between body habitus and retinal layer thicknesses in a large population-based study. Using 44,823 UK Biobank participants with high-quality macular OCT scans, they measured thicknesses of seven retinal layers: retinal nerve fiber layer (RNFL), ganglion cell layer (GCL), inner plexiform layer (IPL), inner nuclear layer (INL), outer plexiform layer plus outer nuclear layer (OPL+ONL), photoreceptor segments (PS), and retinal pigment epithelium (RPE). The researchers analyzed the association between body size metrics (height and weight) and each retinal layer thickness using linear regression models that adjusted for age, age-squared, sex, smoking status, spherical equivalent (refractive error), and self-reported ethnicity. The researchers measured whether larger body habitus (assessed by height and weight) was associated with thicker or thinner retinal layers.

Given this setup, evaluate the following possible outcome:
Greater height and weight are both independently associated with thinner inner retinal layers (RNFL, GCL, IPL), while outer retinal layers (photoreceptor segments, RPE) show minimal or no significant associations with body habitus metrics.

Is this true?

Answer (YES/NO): NO